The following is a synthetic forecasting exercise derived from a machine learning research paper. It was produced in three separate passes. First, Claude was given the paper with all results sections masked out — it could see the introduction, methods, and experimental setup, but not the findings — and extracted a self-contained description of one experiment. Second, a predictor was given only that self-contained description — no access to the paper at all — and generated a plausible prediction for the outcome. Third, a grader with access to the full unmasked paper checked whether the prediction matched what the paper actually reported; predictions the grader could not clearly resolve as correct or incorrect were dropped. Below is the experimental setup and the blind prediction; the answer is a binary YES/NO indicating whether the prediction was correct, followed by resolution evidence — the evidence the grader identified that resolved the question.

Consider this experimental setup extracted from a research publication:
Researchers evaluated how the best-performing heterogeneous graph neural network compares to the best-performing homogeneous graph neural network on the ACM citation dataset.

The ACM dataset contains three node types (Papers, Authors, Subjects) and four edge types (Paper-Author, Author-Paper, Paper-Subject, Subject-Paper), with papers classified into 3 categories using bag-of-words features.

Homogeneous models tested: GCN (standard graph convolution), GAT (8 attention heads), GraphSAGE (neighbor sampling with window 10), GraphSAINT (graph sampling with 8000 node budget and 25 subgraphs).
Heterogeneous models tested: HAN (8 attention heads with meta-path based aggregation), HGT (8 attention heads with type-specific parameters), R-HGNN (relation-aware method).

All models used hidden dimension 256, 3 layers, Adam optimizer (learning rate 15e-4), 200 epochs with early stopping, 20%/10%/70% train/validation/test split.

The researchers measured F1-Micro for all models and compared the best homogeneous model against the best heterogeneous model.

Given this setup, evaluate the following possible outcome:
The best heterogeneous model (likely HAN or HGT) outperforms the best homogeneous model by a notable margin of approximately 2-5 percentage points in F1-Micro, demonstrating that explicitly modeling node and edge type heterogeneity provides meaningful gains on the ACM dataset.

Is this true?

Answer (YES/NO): NO